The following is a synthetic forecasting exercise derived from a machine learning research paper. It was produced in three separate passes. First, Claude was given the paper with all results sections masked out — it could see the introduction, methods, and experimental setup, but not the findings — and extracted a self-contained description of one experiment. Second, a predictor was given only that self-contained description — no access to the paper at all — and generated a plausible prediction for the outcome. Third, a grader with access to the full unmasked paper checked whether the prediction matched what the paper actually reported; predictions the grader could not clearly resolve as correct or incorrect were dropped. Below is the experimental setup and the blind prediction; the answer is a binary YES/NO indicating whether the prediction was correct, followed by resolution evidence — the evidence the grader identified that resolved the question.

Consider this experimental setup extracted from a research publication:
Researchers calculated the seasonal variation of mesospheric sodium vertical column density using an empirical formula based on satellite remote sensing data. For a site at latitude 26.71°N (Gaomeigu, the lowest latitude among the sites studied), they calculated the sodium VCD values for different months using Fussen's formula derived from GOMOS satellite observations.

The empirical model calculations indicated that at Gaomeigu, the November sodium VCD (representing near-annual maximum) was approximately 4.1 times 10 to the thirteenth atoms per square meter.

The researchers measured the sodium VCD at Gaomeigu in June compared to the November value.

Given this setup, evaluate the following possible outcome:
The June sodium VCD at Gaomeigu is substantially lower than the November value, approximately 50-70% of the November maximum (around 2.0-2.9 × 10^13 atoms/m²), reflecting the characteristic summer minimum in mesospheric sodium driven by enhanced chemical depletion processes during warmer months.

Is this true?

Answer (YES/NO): YES